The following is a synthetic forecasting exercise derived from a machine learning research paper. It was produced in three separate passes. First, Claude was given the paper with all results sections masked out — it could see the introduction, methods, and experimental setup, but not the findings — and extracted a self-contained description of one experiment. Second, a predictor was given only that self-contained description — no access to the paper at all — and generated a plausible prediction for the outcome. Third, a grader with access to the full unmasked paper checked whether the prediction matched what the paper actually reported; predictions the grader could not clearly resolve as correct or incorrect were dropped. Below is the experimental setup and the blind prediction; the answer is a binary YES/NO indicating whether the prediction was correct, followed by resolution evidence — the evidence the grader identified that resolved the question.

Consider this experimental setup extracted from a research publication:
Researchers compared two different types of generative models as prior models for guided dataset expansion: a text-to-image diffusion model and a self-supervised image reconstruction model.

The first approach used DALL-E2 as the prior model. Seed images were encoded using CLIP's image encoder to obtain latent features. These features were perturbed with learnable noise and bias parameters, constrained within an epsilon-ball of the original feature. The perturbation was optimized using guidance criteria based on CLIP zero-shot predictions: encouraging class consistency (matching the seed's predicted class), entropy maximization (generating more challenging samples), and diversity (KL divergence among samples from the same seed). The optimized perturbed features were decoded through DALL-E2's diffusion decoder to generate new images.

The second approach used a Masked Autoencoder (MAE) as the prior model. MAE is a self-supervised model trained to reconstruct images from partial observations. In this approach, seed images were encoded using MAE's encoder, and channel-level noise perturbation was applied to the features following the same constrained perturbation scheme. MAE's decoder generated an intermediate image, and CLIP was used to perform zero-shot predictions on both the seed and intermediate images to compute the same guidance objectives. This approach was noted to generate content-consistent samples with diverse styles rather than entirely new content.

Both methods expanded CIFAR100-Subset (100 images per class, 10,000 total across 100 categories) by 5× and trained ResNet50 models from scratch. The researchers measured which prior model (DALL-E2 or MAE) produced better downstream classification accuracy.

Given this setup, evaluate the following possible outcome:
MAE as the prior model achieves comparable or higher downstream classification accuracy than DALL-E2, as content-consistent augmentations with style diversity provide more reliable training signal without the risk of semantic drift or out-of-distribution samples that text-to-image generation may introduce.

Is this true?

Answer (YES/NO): NO